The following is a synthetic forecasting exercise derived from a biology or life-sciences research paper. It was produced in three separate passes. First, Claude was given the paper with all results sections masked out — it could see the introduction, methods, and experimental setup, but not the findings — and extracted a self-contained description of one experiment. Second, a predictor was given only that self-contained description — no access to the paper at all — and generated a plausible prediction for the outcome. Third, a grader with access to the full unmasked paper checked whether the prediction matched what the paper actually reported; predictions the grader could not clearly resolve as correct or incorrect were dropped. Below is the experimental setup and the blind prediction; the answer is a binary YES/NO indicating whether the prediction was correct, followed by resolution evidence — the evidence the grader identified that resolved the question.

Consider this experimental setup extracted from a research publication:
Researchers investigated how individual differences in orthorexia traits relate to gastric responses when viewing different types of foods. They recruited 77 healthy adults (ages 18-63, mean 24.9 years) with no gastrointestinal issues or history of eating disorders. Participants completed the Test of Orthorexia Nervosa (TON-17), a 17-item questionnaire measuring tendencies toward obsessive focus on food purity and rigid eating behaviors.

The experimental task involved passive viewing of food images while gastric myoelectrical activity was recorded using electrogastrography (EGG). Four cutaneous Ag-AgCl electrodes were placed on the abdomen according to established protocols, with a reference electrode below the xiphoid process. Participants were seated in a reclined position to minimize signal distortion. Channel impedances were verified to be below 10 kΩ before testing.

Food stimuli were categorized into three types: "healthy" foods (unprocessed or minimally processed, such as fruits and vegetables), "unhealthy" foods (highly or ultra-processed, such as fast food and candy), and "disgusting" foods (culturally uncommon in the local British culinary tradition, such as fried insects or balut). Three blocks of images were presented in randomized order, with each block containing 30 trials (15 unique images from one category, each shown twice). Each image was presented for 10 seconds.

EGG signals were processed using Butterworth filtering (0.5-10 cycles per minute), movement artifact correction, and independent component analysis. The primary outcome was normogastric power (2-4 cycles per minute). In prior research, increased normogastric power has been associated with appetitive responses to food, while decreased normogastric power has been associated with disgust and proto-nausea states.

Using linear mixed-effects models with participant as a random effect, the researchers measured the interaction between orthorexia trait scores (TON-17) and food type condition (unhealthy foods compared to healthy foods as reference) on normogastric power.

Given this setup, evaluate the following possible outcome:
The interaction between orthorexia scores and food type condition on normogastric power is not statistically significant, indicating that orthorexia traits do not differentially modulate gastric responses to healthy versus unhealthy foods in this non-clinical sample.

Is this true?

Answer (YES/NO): NO